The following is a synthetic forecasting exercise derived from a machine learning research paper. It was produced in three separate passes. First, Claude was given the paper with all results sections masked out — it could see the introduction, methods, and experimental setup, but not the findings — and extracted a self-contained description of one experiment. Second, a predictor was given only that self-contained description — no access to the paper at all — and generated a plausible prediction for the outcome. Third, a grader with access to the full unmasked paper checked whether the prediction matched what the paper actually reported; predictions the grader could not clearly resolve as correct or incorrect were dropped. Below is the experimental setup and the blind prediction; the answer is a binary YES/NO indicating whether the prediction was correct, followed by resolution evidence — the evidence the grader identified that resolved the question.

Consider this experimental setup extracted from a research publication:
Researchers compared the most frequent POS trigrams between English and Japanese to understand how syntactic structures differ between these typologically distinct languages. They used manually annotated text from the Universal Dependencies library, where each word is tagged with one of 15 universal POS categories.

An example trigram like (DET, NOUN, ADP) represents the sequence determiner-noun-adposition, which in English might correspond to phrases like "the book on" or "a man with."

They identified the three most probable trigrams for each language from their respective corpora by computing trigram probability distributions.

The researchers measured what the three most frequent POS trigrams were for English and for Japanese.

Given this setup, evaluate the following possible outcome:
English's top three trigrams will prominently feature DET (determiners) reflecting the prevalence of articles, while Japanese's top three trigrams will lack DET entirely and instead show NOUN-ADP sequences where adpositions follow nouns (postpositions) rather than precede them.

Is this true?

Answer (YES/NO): YES